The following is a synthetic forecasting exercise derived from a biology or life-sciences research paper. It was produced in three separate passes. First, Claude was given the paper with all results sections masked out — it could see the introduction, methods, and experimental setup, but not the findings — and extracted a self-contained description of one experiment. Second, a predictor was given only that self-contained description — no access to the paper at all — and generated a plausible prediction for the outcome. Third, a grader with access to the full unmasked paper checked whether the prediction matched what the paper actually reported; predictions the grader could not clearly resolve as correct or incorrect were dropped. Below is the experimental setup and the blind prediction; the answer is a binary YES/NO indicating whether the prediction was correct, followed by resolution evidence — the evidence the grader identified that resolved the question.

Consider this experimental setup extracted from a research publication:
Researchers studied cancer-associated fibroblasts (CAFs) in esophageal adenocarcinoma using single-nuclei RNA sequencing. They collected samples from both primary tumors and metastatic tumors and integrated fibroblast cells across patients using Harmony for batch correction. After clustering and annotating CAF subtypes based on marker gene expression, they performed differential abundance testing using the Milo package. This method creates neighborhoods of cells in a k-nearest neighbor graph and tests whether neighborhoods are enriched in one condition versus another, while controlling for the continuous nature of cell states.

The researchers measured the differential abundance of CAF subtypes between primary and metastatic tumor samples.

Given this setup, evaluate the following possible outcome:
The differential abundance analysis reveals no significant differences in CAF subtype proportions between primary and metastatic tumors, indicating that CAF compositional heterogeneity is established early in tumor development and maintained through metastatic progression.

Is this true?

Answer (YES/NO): NO